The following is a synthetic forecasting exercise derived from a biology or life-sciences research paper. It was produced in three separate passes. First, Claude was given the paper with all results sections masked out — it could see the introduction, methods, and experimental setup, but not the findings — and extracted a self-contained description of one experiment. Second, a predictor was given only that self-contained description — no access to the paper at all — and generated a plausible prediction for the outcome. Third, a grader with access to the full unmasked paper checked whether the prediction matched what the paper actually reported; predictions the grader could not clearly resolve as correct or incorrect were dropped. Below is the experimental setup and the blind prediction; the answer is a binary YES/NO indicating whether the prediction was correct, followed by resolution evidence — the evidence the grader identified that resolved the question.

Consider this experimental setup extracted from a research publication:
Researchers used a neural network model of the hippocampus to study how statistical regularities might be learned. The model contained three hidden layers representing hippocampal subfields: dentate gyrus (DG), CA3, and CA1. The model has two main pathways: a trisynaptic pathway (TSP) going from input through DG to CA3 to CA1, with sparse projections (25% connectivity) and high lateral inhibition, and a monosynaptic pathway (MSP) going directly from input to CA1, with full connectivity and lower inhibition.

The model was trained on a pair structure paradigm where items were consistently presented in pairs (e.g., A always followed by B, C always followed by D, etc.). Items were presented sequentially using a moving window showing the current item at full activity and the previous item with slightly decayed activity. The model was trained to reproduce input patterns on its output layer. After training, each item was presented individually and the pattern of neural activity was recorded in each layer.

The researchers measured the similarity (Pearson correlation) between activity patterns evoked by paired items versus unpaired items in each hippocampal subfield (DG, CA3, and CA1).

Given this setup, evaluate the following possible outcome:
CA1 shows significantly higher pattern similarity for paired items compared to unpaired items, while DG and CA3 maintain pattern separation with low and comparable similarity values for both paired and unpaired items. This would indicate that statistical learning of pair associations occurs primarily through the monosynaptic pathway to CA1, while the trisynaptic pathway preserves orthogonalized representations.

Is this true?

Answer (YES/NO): NO